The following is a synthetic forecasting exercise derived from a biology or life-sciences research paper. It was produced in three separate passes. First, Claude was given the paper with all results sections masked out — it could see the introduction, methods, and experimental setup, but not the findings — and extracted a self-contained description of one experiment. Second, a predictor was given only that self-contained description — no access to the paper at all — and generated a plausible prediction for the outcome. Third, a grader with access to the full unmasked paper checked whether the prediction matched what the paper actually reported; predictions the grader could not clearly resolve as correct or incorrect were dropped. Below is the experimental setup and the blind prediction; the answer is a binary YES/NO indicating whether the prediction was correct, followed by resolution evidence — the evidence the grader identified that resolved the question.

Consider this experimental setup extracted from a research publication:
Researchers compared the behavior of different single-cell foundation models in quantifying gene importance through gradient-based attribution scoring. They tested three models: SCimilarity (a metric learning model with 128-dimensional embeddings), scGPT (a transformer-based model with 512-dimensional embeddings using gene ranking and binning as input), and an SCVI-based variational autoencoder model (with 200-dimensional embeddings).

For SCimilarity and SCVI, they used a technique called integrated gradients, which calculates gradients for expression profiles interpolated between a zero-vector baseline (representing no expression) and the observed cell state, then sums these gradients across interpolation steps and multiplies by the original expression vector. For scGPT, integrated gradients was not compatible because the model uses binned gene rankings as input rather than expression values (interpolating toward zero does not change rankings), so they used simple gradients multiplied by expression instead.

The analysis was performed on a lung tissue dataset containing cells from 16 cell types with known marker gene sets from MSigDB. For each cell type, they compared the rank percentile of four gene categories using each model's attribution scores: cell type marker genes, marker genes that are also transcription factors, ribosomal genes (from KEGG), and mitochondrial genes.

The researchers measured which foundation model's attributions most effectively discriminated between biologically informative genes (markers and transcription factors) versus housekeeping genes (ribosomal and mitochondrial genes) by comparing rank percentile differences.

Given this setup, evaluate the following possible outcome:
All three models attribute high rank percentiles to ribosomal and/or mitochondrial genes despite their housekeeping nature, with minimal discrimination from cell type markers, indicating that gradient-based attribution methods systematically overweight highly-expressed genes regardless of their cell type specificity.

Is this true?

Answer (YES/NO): NO